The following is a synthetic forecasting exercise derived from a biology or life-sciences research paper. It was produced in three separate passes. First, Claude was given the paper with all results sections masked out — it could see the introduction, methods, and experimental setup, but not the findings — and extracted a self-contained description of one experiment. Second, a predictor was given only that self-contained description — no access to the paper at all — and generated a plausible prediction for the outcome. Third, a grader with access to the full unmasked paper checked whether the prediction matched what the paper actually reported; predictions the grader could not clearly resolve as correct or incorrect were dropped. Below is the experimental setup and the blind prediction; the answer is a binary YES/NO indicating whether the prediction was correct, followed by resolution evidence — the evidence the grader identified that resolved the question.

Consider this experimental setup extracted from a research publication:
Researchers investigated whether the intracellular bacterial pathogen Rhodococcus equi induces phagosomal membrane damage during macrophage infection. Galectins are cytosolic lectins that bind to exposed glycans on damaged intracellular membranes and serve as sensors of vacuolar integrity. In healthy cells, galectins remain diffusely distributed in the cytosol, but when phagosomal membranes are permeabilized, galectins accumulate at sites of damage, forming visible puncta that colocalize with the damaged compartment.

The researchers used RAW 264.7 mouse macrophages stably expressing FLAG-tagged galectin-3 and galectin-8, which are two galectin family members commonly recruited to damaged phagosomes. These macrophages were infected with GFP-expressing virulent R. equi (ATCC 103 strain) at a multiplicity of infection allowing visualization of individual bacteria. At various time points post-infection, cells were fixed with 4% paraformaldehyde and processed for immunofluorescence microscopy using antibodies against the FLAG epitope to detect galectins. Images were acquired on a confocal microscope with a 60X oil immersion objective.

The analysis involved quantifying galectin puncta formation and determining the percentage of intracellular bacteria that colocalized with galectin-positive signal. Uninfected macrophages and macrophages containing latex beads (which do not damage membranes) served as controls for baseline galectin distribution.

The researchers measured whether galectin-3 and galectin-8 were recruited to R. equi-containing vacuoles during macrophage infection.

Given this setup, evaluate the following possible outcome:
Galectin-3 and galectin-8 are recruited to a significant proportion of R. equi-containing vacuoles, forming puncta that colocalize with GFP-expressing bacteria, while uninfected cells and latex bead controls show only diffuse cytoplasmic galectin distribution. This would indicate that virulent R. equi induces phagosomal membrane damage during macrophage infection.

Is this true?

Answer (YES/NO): YES